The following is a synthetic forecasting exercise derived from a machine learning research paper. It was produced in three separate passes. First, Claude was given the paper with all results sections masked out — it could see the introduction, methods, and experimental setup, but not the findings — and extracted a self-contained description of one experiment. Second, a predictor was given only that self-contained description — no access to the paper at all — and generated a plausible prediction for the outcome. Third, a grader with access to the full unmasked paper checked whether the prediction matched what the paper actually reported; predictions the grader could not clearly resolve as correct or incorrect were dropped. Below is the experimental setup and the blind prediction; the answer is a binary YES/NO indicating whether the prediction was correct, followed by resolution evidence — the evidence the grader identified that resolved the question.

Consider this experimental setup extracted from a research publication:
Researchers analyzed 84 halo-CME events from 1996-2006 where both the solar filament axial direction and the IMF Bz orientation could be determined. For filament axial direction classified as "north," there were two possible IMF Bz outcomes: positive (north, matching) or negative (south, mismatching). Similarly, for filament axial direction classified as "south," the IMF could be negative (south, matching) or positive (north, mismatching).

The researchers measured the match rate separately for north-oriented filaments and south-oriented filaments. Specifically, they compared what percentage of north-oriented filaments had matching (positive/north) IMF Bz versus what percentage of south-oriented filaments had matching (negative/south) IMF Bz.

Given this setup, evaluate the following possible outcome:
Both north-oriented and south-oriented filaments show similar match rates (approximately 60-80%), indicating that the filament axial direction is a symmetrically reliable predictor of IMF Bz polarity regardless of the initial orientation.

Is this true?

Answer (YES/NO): NO